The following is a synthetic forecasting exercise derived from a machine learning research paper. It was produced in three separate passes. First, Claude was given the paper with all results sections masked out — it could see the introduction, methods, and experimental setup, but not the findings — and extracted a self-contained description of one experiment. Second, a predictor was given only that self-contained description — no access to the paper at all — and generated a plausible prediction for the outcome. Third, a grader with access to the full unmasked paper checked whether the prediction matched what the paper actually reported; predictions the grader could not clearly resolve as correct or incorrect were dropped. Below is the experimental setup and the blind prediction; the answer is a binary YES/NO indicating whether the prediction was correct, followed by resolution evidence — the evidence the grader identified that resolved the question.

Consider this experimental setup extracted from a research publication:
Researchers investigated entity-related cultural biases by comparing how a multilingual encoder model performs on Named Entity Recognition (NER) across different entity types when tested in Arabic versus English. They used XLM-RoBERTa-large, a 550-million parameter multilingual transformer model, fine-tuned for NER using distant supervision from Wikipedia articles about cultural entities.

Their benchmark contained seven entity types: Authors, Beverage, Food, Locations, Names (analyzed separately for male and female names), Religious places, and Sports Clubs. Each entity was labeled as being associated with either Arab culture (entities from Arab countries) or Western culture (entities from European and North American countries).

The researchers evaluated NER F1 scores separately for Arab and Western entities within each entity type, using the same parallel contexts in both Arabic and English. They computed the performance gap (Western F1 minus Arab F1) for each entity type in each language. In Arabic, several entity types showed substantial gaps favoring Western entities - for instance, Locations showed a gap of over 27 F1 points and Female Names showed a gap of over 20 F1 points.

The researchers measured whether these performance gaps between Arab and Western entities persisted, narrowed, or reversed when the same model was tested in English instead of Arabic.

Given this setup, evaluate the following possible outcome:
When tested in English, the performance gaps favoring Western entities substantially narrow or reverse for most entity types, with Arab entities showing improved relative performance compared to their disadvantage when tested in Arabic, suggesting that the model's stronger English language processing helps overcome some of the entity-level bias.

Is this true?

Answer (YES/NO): YES